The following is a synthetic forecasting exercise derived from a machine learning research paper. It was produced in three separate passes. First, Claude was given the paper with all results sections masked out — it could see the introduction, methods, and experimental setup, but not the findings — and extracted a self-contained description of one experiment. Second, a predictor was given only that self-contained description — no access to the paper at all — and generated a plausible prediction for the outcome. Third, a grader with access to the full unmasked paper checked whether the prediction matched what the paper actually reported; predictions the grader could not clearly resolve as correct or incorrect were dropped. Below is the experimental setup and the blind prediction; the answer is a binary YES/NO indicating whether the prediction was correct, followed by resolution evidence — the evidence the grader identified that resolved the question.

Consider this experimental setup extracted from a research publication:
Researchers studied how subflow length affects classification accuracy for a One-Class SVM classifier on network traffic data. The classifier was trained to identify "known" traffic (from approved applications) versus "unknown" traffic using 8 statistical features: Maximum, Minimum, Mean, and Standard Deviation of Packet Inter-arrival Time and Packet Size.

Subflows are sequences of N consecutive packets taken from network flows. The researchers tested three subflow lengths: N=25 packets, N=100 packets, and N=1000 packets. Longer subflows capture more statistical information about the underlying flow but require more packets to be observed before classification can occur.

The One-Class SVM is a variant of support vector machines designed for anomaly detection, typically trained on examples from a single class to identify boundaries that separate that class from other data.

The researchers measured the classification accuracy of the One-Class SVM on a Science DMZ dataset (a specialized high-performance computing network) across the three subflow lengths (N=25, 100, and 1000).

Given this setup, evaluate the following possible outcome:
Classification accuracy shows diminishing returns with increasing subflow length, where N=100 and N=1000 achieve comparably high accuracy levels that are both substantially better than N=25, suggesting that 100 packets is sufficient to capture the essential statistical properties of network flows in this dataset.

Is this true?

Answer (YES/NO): NO